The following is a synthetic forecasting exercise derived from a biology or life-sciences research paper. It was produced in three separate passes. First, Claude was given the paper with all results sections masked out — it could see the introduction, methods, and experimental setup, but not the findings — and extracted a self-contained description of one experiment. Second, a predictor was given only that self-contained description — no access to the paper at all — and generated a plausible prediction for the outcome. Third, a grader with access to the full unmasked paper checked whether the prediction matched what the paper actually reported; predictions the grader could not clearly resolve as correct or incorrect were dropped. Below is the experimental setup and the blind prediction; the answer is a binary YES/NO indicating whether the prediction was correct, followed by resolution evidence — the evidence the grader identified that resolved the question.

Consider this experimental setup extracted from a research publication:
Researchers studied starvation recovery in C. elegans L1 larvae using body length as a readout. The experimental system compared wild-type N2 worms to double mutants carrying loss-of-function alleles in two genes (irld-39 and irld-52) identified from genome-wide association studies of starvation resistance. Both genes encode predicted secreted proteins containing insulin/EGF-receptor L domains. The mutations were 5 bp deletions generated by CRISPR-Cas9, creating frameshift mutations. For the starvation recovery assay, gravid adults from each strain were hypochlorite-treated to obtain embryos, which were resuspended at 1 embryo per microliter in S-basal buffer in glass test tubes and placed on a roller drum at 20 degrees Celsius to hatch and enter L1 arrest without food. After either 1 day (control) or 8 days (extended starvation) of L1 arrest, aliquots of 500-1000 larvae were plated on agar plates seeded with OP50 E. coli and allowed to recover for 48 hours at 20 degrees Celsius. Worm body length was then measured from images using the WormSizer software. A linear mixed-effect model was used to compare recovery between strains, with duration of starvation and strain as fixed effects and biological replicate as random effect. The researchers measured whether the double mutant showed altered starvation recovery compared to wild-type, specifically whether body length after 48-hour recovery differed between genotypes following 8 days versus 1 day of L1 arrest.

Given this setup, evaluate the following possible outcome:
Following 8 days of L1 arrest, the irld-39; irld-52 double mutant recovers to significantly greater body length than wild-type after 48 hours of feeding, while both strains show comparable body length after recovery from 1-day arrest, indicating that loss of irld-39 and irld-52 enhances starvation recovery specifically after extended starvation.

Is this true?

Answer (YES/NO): YES